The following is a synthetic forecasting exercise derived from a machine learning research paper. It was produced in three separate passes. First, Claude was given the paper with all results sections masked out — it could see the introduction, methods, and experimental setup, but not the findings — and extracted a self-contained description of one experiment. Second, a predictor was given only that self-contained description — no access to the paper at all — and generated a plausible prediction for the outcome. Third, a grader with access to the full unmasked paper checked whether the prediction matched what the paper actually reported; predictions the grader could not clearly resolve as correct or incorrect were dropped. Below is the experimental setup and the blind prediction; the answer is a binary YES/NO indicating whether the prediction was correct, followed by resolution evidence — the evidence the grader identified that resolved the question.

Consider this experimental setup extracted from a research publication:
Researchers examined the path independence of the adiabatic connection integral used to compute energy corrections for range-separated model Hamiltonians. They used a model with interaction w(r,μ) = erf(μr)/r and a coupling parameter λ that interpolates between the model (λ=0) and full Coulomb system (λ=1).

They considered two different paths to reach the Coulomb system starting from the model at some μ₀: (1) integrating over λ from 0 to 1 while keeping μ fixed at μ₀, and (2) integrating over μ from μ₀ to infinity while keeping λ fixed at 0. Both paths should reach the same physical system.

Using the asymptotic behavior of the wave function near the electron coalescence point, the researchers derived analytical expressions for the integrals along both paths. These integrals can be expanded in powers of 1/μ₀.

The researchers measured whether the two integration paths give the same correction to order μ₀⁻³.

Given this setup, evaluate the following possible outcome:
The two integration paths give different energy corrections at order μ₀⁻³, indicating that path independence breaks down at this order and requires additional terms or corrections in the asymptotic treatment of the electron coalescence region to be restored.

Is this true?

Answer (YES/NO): NO